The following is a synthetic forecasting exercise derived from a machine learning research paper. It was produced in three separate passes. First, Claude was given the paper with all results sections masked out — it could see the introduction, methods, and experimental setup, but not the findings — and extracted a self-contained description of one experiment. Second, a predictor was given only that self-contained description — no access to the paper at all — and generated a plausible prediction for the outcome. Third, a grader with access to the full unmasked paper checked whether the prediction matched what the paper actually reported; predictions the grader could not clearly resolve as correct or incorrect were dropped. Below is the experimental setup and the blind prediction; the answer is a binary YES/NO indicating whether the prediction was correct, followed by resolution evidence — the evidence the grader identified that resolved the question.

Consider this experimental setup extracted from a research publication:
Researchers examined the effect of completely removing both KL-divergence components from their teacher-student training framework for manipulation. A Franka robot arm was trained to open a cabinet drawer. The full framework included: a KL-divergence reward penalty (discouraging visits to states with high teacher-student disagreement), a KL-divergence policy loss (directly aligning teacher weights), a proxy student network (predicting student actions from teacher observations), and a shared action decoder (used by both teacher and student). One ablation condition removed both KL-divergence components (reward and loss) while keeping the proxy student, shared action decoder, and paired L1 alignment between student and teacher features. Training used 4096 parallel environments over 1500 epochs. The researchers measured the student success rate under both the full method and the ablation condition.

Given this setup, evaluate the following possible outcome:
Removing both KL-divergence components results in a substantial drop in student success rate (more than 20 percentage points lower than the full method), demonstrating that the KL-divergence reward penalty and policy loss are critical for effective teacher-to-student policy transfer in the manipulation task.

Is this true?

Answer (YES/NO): NO